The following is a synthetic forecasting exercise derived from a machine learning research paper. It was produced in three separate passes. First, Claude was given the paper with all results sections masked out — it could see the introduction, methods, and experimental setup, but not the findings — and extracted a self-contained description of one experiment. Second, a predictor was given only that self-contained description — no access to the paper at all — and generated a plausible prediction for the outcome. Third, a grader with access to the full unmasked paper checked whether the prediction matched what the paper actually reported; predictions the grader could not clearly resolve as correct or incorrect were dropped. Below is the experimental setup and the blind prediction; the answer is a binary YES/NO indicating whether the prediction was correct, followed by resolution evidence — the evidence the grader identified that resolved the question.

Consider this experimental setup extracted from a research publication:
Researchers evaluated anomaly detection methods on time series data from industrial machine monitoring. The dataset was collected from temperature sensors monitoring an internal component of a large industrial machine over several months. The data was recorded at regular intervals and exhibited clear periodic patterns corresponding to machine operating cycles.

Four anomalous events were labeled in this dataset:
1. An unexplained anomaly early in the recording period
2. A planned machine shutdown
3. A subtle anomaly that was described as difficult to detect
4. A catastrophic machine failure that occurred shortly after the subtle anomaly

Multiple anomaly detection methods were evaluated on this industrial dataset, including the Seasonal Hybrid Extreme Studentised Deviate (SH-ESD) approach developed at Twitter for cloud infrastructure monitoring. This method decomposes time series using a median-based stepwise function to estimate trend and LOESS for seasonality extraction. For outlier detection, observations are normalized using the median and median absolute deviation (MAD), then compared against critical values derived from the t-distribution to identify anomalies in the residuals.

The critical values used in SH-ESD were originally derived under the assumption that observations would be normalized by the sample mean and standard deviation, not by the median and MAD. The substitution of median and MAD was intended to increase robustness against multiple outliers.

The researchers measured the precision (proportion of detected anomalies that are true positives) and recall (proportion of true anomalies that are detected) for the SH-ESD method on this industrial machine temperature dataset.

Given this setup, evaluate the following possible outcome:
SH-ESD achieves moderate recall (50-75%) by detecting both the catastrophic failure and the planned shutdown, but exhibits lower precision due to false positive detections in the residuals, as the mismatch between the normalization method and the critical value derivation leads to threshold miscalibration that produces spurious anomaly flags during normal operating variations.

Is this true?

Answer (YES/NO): NO